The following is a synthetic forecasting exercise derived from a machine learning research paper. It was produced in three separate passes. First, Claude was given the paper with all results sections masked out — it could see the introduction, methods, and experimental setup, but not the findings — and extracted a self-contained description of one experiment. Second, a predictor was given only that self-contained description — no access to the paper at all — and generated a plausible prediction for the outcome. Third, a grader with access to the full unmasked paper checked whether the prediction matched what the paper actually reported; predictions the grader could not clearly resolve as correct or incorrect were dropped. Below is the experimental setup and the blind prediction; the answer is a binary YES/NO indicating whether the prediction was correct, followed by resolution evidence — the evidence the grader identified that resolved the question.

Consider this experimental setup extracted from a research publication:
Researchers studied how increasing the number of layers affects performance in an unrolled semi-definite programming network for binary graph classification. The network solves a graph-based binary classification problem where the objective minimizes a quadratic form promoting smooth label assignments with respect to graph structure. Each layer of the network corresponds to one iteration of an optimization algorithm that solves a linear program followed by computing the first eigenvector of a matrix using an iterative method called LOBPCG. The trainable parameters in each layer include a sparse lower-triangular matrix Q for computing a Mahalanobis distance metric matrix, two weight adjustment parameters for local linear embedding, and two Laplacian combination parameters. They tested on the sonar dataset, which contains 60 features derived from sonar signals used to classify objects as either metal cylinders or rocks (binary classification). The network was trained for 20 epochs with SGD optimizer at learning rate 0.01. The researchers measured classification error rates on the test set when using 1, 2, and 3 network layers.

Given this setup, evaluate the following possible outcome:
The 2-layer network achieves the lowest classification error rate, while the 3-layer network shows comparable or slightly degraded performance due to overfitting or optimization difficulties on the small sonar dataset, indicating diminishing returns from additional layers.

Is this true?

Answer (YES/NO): NO